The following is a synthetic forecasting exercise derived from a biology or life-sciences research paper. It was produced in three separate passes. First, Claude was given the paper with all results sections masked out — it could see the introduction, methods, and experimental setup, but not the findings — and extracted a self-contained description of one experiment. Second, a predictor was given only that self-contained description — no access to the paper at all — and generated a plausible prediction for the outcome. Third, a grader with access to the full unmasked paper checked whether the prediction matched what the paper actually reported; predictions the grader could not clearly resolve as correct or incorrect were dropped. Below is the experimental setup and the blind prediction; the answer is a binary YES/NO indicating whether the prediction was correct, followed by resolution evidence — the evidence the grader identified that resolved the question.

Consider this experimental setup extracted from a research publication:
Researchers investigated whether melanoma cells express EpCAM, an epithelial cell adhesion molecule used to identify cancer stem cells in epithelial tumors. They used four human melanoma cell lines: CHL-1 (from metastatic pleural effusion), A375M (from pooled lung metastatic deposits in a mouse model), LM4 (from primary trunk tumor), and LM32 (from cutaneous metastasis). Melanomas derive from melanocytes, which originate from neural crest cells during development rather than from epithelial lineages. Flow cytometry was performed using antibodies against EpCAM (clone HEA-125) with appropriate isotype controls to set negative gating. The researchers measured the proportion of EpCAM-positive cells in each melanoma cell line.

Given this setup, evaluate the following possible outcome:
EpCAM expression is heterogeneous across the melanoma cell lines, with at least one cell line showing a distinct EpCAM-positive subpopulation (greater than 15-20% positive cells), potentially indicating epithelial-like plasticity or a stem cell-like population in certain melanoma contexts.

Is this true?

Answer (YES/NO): NO